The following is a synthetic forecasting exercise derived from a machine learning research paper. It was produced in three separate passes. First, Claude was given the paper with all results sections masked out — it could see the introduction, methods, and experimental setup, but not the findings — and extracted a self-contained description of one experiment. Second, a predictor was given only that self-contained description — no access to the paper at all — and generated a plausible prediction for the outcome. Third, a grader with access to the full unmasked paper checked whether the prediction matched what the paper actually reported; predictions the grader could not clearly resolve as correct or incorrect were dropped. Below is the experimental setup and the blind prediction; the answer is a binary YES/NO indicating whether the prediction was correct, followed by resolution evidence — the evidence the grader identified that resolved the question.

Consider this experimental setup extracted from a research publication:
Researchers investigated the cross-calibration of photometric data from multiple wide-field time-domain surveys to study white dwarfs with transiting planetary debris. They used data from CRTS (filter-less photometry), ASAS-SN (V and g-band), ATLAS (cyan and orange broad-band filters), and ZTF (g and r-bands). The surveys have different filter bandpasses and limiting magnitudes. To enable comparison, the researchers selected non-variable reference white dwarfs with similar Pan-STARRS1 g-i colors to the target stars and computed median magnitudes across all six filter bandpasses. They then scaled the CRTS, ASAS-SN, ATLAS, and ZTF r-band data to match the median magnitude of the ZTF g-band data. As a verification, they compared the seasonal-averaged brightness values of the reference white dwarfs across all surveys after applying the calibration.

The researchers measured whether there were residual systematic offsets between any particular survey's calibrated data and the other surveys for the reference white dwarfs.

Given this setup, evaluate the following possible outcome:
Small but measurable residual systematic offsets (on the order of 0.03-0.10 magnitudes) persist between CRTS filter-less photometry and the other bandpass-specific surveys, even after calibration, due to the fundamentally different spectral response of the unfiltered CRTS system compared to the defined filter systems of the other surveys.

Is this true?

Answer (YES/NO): NO